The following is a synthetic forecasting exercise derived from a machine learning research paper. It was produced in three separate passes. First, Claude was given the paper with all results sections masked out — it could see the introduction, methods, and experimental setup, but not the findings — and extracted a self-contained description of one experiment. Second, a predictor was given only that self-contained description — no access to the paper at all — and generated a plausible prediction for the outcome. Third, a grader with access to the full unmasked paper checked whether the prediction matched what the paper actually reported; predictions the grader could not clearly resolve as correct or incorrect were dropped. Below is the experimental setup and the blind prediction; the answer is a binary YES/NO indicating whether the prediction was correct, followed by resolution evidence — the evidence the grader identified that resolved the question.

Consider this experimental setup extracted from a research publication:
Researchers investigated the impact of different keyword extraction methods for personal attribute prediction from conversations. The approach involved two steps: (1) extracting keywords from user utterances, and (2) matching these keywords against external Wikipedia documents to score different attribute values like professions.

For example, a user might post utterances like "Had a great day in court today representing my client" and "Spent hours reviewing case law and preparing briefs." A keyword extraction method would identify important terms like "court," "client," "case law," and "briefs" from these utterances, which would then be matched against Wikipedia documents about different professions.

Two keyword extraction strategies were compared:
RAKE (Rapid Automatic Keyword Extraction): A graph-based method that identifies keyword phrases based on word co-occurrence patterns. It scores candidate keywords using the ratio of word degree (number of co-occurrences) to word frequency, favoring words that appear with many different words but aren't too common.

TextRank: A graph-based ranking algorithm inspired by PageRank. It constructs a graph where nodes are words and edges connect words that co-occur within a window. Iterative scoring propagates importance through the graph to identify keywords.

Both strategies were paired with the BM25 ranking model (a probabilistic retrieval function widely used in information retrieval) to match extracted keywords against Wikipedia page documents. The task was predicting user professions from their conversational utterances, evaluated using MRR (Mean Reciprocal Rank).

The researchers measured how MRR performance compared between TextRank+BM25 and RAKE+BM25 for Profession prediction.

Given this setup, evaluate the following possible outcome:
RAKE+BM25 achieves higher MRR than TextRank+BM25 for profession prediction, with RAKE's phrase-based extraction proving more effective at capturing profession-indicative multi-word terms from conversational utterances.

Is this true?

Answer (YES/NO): NO